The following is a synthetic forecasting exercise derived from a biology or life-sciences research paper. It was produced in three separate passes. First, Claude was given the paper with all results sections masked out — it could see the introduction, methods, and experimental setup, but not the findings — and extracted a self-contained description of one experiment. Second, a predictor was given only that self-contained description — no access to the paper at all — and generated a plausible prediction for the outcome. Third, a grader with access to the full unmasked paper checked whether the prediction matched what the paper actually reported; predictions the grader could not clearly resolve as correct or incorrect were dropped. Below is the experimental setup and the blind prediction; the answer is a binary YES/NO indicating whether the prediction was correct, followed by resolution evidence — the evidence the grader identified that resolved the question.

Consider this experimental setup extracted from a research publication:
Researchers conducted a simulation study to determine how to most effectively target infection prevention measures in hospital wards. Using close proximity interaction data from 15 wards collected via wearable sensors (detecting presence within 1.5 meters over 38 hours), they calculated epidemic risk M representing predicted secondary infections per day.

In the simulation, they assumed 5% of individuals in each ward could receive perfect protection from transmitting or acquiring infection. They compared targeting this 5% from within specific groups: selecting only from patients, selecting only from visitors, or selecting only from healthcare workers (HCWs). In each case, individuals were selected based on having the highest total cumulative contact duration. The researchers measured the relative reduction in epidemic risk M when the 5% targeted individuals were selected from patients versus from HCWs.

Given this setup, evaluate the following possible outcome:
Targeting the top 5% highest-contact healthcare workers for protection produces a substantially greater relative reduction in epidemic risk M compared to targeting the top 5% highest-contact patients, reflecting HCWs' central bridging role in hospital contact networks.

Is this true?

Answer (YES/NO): NO